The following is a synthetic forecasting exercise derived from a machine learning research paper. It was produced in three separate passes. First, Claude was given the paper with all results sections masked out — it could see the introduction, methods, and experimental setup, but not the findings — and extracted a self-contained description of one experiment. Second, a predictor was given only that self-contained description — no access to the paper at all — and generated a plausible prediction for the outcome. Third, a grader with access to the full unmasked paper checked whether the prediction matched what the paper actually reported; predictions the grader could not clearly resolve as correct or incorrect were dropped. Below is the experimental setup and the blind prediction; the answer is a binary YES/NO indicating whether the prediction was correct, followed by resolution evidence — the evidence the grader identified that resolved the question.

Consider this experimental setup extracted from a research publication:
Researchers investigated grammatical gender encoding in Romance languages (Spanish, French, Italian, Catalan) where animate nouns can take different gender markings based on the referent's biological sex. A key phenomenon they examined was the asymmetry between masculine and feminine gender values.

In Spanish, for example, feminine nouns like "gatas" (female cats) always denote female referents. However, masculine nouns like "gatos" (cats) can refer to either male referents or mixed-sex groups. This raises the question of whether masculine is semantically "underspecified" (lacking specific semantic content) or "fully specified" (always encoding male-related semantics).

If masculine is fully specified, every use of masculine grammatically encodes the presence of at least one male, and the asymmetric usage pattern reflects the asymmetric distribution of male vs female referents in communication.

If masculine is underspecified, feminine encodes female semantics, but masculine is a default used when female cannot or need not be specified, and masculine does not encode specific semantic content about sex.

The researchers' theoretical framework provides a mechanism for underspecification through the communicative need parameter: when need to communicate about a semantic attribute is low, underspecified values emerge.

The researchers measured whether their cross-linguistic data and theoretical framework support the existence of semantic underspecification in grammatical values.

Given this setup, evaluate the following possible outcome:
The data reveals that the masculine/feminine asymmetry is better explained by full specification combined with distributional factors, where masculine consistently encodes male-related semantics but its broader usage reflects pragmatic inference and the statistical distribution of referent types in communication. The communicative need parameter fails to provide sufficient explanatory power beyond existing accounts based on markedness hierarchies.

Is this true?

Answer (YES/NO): NO